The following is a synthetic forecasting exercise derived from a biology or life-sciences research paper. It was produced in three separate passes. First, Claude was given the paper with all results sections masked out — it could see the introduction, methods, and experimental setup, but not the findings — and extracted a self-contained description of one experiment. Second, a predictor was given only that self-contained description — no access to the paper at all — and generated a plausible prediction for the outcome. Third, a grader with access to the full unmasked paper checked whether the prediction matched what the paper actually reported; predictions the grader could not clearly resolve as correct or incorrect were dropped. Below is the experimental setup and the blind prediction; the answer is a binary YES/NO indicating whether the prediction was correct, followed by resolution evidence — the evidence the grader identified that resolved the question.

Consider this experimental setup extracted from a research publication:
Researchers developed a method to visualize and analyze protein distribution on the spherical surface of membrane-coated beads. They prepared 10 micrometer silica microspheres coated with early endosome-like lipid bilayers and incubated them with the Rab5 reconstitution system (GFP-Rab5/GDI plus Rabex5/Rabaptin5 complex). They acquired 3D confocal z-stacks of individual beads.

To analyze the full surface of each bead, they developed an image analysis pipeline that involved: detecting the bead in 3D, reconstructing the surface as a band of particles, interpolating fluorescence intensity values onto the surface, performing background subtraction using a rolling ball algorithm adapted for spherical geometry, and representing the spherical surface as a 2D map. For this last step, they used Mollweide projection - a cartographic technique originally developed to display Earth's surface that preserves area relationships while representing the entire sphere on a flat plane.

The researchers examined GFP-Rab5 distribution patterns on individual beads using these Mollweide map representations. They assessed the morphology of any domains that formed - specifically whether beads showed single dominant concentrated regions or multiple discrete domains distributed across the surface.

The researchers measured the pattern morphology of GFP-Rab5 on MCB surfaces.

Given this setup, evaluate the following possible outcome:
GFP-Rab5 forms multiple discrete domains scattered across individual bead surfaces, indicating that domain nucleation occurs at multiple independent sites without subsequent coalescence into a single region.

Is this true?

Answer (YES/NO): YES